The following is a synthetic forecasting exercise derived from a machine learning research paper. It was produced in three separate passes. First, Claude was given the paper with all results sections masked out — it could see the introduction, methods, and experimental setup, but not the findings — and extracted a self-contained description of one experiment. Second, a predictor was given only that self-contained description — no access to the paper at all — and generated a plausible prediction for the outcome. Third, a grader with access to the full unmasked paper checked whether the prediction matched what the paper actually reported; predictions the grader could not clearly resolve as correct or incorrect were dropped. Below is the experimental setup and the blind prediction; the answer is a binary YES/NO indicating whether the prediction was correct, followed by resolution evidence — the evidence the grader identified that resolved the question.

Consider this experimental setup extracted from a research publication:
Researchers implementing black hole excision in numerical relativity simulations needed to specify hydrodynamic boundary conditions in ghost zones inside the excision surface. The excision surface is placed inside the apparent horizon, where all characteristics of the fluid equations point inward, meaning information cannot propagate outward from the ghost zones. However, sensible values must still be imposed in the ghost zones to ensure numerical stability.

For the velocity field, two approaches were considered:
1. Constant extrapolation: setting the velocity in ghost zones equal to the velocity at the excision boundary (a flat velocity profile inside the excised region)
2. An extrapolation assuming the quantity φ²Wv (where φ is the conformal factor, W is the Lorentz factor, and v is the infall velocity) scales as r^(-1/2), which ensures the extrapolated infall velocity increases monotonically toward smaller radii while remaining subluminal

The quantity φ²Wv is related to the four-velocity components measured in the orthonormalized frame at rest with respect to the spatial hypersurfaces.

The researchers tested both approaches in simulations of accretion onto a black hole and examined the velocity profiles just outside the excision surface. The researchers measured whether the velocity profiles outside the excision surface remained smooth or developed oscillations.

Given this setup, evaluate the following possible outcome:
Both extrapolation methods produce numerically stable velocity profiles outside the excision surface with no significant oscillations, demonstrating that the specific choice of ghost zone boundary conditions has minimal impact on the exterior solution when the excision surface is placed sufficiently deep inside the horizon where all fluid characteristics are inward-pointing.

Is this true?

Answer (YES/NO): NO